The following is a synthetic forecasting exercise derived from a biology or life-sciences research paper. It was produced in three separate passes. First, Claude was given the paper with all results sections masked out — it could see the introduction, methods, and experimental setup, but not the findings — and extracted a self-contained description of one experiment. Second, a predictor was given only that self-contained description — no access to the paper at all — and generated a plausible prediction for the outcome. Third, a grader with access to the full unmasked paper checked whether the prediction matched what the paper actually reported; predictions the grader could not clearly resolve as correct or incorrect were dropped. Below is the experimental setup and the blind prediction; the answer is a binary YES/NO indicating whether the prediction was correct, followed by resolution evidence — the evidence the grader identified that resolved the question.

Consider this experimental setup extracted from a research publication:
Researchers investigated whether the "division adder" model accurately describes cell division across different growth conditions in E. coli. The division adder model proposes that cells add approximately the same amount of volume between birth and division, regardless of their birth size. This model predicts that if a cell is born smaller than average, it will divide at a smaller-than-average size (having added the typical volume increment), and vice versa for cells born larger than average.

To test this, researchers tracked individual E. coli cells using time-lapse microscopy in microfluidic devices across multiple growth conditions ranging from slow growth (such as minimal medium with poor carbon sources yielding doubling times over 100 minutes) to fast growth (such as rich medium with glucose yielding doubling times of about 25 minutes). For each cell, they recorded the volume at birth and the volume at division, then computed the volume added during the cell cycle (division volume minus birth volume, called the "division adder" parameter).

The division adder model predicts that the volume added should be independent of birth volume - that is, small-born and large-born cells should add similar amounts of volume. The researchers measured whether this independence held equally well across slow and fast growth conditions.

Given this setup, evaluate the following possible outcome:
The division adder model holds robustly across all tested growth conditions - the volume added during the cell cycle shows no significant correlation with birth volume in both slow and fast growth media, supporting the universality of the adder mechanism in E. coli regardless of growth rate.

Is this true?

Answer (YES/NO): NO